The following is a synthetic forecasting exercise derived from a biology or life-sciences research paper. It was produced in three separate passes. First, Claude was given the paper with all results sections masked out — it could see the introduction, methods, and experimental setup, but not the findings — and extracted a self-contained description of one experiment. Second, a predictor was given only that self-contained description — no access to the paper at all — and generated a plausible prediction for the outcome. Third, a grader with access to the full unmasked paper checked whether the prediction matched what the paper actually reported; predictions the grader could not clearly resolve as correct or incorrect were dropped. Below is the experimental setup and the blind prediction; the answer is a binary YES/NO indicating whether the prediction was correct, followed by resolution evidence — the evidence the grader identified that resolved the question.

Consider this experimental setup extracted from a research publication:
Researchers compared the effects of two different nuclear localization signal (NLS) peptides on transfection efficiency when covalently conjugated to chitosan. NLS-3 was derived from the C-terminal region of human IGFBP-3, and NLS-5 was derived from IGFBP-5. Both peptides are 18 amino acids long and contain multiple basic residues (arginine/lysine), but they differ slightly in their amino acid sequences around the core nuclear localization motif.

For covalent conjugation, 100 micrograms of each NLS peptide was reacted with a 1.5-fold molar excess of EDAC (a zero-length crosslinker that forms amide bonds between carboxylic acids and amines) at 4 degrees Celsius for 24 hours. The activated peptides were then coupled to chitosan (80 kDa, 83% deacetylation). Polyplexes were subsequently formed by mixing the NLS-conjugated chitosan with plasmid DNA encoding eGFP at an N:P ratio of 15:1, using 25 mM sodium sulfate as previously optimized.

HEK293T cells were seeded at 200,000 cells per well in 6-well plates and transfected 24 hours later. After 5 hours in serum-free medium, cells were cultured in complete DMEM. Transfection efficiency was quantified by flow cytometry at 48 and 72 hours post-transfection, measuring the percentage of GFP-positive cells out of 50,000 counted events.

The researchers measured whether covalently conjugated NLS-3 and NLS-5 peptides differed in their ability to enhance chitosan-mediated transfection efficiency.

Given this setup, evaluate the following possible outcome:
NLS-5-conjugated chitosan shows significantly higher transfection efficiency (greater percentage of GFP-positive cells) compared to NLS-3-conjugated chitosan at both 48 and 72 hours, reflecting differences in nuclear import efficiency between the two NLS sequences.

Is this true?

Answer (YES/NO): NO